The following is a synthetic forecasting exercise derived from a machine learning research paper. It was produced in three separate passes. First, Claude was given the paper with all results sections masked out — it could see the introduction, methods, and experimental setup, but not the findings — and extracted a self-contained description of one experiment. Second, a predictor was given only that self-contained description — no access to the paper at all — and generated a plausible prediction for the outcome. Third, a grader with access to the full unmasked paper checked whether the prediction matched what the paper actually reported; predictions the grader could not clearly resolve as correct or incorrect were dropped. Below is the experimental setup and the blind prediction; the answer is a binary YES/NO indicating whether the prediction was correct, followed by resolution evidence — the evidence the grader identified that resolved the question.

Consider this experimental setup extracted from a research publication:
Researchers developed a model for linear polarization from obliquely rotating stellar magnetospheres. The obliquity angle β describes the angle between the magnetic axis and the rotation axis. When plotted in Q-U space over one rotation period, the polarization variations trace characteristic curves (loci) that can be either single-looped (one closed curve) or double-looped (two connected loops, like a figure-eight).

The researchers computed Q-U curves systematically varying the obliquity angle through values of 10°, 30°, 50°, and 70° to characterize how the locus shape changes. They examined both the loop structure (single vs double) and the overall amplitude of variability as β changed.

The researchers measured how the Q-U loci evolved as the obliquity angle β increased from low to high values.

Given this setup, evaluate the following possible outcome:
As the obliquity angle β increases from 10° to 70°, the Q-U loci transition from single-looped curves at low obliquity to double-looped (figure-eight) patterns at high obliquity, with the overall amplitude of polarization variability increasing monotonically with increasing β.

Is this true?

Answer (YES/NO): YES